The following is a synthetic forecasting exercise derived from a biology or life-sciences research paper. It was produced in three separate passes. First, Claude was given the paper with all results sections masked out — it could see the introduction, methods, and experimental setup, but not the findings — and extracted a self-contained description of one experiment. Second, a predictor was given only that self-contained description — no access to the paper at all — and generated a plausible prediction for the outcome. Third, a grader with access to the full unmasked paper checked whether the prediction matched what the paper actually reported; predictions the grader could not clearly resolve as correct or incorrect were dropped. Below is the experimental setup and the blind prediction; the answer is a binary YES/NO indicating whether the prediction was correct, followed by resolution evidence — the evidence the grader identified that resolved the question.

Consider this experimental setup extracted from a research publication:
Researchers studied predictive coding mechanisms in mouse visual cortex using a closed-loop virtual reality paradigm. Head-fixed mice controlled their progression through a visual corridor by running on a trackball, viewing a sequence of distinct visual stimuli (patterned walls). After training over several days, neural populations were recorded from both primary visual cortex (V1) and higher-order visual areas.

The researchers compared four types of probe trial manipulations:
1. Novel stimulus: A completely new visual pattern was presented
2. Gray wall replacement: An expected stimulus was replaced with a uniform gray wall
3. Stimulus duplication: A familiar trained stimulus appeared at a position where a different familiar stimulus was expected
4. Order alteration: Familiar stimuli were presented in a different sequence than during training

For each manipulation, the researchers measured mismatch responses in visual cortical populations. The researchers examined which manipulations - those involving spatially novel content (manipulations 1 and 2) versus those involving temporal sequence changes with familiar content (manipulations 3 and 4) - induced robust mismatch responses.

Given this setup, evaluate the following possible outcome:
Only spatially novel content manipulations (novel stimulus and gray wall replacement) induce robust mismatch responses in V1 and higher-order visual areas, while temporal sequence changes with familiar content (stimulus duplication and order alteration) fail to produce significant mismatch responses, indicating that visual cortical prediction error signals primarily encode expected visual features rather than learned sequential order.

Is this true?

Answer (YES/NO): YES